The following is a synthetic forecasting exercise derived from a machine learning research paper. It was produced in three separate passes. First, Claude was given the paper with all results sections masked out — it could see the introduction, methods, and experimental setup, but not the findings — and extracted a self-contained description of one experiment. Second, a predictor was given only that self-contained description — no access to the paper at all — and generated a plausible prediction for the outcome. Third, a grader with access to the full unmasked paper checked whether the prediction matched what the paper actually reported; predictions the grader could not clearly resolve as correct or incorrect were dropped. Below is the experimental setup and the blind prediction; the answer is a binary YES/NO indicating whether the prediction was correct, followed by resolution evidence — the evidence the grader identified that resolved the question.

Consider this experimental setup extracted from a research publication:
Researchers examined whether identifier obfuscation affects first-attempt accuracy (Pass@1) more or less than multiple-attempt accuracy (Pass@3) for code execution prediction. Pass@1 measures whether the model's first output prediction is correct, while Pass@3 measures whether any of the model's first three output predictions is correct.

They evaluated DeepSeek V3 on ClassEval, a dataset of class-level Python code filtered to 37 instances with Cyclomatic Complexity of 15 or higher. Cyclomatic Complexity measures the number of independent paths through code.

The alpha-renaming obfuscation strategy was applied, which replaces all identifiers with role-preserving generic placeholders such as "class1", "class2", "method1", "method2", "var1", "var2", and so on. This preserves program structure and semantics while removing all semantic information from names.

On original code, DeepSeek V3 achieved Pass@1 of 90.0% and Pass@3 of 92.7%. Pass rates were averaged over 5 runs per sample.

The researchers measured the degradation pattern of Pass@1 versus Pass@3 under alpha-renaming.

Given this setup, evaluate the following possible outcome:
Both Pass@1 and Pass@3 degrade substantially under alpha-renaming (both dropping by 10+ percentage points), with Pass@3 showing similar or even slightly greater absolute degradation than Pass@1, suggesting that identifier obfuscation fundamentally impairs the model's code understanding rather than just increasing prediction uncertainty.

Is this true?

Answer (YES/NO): NO